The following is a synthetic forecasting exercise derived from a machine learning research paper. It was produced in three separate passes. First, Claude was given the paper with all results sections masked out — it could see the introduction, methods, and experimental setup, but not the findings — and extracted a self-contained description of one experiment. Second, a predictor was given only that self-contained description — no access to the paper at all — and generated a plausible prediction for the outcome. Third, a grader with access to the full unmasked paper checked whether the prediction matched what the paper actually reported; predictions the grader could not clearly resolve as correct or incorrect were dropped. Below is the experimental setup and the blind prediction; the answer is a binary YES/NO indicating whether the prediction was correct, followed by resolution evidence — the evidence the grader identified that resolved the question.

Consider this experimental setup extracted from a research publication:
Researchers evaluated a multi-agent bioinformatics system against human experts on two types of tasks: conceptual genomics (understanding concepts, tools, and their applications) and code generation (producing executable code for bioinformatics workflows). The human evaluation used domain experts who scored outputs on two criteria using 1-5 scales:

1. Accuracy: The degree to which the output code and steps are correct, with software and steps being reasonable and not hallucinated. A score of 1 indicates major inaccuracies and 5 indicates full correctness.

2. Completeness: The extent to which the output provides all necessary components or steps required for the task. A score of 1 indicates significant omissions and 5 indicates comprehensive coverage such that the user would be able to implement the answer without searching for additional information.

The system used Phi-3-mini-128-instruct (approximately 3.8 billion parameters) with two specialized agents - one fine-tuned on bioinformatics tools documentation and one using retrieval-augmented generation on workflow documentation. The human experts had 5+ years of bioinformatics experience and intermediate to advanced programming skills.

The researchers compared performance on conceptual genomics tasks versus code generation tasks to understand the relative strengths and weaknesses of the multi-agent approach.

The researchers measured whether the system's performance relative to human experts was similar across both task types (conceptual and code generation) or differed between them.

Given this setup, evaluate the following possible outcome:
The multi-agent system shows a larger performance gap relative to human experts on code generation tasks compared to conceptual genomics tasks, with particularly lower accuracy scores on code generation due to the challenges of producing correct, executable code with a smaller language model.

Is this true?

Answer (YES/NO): YES